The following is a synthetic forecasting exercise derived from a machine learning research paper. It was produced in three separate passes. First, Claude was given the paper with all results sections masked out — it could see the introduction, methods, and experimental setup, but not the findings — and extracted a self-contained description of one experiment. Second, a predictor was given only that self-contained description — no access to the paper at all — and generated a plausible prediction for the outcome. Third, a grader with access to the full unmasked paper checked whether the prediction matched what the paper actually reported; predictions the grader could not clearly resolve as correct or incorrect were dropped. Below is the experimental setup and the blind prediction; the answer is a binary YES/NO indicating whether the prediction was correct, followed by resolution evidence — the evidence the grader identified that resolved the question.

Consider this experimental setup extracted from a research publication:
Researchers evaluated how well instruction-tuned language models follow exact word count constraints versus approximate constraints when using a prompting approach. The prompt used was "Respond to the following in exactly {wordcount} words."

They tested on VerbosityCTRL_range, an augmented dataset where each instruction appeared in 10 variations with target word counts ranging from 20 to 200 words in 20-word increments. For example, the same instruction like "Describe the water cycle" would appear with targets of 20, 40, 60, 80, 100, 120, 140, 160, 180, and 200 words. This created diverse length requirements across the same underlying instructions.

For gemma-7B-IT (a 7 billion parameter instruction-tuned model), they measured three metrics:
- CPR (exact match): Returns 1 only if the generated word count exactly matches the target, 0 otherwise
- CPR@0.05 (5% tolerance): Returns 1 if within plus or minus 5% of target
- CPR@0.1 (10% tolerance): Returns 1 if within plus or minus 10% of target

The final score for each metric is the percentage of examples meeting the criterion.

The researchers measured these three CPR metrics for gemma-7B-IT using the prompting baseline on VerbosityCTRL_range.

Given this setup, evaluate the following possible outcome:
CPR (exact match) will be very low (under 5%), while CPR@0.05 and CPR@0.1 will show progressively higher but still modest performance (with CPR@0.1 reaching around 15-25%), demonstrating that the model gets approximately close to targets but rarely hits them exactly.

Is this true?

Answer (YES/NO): NO